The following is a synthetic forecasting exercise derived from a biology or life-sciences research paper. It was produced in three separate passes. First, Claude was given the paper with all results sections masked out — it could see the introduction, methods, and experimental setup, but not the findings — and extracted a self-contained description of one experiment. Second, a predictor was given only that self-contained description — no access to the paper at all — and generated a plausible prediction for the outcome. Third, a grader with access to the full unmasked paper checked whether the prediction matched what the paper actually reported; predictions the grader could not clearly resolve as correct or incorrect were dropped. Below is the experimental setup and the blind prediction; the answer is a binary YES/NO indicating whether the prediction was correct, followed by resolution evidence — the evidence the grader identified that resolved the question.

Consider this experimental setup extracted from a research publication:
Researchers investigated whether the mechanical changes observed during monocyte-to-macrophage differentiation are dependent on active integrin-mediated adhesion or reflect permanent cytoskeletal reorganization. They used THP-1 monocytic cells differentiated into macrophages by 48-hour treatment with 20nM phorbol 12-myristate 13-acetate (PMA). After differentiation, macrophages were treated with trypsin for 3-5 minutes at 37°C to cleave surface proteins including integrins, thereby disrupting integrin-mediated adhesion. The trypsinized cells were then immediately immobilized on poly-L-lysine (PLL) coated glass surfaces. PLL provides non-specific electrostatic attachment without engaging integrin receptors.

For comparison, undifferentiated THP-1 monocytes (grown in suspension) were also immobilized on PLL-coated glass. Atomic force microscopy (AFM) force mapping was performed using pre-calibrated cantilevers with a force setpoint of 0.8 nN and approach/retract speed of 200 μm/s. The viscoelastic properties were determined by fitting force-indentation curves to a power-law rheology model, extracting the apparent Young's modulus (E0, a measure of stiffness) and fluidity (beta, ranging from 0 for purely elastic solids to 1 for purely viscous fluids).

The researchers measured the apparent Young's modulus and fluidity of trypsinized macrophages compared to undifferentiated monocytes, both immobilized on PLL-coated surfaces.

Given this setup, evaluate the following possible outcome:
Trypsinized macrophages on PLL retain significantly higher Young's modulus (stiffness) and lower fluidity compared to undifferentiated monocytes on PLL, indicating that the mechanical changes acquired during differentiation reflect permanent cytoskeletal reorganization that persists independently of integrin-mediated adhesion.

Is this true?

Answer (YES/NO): YES